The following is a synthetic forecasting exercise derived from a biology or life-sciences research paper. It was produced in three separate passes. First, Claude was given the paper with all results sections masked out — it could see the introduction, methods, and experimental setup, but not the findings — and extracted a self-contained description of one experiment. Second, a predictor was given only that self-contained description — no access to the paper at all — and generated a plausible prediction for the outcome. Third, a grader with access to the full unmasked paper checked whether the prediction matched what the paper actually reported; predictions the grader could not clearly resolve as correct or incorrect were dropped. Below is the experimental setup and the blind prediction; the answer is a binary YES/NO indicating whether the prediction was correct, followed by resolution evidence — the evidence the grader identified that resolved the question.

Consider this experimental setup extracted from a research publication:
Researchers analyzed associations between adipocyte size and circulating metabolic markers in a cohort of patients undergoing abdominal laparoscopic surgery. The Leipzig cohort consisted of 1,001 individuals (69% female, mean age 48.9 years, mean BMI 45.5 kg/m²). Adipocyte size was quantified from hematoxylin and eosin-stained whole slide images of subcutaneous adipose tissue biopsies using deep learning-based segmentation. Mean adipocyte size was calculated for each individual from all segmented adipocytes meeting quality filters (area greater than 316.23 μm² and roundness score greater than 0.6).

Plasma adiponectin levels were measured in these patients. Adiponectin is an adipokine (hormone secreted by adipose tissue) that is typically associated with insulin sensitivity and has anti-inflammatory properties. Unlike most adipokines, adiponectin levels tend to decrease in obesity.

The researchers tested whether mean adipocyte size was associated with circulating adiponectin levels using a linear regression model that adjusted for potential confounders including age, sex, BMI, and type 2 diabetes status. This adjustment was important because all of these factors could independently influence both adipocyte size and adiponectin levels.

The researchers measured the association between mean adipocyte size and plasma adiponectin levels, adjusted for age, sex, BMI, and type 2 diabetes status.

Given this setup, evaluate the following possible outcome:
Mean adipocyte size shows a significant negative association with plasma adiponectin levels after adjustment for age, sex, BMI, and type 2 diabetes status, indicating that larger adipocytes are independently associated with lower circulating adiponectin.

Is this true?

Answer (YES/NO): YES